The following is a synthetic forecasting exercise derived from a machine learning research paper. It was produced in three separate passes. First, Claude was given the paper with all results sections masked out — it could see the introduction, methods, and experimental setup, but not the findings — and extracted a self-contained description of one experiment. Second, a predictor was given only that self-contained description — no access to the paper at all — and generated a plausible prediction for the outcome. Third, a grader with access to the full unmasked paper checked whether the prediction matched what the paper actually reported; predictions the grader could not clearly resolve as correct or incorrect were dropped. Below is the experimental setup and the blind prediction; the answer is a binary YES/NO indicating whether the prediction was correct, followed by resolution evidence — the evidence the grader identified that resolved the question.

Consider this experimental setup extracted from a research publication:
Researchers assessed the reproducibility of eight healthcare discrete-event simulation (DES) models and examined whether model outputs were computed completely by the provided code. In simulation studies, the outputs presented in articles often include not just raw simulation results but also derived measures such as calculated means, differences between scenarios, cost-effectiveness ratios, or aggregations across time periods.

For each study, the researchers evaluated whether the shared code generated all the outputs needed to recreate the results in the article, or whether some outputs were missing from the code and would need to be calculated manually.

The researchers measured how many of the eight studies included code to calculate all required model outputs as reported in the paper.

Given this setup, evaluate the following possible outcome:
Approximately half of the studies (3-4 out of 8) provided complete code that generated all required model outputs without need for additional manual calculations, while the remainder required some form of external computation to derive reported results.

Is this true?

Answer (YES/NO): YES